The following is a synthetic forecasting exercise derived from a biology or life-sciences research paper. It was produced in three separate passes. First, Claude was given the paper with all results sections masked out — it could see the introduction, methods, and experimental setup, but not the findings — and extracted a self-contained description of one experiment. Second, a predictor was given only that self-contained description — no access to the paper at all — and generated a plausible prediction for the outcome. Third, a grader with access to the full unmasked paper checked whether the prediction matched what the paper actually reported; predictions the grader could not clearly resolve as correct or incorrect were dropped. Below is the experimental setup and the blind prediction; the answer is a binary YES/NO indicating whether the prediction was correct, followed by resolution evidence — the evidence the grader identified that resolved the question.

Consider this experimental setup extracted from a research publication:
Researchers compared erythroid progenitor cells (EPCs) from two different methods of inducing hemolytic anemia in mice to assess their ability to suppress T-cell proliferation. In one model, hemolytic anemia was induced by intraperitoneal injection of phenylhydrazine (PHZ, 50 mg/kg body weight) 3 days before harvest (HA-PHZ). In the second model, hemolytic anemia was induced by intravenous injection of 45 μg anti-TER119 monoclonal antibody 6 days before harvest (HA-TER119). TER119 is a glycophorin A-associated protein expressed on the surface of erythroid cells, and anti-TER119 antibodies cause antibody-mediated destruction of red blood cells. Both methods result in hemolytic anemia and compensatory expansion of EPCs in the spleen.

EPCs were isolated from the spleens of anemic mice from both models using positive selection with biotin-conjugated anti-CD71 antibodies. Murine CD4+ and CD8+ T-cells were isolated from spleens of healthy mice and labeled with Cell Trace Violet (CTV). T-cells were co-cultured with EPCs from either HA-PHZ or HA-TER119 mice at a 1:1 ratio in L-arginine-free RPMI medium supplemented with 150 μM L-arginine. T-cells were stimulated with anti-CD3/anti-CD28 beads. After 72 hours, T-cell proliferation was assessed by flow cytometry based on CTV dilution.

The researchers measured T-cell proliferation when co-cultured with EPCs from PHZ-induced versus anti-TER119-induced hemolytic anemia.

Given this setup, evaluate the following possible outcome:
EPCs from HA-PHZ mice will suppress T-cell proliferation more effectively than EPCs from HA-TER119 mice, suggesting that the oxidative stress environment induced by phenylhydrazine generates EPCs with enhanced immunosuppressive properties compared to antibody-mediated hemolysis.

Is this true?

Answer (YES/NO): NO